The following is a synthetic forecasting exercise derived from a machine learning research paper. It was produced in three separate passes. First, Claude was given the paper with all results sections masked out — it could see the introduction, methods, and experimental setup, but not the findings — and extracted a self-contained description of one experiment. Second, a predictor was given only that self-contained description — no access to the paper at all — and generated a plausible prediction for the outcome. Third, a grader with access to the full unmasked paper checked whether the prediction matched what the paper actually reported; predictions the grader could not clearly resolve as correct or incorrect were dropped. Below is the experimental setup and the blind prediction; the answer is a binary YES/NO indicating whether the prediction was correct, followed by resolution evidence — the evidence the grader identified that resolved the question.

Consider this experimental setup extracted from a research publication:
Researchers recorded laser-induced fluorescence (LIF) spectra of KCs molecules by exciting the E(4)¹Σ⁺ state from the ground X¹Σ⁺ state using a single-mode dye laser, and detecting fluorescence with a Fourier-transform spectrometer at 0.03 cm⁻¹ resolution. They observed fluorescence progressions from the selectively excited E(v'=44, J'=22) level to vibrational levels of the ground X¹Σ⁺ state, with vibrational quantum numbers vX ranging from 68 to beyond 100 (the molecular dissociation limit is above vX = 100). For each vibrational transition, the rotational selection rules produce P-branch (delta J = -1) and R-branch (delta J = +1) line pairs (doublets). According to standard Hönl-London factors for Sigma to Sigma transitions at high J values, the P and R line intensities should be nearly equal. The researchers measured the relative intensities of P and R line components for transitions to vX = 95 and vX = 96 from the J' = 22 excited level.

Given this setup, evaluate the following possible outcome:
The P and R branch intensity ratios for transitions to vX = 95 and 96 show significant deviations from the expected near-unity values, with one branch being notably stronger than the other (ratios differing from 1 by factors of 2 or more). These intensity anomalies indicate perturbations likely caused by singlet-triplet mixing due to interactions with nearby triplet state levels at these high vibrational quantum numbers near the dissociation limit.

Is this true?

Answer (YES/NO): NO